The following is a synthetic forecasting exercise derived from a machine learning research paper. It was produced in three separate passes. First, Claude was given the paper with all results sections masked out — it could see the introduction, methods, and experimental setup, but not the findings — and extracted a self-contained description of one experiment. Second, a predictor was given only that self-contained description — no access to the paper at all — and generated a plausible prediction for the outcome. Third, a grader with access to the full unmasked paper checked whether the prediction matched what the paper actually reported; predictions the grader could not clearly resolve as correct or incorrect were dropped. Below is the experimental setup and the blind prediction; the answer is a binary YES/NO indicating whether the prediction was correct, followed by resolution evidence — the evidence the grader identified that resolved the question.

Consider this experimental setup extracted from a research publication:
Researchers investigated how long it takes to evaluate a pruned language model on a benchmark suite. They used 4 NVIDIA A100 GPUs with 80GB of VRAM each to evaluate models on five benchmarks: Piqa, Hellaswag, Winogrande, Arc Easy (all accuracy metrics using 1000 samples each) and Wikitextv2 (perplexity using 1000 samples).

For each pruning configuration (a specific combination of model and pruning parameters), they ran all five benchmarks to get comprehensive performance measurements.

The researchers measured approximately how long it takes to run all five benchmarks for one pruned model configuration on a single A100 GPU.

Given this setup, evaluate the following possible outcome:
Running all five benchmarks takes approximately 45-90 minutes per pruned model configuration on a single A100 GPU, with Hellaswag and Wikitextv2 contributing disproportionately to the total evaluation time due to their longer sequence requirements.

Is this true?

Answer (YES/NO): NO